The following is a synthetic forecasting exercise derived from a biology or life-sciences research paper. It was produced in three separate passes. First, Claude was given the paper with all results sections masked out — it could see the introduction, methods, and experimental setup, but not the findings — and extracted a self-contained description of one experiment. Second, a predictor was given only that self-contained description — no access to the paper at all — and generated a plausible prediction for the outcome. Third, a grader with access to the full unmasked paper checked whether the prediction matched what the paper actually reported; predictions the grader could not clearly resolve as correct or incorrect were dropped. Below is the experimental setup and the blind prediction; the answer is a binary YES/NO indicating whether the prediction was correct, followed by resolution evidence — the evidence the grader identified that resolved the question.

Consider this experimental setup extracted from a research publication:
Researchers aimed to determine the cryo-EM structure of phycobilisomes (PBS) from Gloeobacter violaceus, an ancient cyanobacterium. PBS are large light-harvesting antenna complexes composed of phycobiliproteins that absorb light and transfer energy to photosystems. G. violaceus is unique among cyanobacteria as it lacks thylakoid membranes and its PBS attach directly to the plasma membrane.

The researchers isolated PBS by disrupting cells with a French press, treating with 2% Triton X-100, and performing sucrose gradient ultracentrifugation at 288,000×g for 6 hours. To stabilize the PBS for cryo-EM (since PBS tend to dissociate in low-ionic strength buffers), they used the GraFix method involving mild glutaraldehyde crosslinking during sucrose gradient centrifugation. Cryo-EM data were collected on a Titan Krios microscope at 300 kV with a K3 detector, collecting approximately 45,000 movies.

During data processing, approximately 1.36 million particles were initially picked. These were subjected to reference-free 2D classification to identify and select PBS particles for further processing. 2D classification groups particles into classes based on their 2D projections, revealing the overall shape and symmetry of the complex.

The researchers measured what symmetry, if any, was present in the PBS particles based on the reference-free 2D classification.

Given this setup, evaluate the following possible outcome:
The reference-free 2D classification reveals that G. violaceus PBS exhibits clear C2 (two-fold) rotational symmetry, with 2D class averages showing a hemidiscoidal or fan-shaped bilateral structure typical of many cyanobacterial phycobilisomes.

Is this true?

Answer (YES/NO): NO